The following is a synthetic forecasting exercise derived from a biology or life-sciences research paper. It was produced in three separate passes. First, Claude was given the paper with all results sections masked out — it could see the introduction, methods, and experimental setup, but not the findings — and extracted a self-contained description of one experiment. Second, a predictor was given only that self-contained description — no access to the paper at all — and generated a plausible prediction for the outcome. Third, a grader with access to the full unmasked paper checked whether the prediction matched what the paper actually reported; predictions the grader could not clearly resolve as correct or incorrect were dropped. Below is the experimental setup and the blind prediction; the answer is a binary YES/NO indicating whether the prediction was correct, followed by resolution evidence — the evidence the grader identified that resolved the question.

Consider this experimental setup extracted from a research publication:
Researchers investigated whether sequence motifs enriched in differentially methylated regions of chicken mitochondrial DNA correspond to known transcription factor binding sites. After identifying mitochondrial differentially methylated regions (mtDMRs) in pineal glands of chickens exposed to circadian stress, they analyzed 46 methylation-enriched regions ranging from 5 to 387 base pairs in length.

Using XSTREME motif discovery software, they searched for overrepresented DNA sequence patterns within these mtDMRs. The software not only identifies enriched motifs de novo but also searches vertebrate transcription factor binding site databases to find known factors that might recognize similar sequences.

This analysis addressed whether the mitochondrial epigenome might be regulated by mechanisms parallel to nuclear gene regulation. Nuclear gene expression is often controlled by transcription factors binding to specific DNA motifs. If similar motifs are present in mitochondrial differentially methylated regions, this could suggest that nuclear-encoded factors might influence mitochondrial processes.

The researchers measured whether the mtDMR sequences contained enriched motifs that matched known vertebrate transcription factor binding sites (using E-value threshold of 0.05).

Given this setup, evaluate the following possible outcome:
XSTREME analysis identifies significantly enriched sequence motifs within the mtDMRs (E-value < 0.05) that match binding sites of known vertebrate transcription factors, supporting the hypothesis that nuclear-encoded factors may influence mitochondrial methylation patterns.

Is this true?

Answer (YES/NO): YES